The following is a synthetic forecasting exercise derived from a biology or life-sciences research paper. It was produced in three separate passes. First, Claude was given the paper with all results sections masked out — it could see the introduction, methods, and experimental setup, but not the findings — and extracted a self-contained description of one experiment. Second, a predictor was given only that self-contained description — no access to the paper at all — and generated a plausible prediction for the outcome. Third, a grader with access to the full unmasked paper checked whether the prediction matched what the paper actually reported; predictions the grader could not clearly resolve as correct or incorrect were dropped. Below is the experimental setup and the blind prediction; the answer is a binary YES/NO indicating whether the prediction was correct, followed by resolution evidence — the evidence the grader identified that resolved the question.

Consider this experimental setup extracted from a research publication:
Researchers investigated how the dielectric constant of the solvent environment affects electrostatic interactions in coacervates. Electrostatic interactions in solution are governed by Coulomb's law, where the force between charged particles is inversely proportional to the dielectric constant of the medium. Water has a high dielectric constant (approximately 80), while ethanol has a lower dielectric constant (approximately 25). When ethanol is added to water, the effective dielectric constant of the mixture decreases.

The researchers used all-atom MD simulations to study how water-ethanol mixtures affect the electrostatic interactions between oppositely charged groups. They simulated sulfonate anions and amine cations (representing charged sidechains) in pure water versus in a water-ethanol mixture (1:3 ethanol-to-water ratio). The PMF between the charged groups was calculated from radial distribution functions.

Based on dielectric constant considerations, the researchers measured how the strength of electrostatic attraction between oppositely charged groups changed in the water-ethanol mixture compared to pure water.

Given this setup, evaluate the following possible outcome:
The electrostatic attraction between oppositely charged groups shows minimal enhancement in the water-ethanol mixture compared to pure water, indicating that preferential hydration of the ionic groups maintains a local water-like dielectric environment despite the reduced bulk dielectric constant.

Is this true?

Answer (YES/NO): NO